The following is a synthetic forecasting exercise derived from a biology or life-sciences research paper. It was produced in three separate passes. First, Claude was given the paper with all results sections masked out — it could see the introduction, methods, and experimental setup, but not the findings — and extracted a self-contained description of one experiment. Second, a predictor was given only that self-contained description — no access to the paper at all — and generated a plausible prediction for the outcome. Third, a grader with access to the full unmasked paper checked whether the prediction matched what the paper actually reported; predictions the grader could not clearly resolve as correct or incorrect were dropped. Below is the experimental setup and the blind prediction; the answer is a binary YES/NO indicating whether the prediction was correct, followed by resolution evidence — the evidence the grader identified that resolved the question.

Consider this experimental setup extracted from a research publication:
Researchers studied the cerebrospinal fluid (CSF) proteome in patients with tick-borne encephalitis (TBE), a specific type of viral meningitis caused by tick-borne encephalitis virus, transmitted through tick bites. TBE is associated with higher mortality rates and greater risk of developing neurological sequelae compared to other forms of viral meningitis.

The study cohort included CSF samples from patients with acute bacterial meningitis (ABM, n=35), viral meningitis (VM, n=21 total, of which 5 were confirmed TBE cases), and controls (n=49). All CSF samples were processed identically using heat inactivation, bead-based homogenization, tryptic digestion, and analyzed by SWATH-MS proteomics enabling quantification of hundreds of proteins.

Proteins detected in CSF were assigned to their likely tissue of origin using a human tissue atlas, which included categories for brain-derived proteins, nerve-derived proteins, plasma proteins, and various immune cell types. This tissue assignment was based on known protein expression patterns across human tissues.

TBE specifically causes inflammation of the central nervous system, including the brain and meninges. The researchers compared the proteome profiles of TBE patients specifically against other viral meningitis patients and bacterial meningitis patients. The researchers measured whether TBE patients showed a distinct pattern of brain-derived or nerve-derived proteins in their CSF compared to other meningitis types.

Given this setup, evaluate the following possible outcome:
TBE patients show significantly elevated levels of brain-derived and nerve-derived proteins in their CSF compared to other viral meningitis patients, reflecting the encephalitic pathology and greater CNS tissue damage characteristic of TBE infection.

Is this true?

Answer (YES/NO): NO